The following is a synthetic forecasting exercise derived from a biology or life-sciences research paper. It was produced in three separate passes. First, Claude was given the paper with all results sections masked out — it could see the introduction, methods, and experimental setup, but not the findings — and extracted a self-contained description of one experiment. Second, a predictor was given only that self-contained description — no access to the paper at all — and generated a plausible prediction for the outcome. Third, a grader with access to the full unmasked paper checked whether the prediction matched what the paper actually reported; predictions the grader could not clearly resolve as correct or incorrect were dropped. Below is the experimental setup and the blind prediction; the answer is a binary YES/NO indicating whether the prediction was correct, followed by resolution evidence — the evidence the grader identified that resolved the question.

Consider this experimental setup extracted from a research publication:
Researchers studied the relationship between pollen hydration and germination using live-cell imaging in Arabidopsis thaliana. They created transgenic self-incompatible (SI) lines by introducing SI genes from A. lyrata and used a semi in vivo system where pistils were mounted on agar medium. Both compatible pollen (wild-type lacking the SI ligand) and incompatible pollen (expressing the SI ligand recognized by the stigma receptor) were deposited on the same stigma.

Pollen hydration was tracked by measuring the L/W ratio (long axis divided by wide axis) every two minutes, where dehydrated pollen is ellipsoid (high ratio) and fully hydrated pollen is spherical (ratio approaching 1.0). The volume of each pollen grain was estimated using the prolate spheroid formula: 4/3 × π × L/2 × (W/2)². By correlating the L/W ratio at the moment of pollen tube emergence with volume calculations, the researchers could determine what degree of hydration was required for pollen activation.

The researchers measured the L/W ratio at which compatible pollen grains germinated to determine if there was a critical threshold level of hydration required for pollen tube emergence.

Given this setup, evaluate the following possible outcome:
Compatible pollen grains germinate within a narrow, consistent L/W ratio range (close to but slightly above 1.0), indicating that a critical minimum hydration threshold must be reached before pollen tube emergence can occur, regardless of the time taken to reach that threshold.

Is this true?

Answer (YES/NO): NO